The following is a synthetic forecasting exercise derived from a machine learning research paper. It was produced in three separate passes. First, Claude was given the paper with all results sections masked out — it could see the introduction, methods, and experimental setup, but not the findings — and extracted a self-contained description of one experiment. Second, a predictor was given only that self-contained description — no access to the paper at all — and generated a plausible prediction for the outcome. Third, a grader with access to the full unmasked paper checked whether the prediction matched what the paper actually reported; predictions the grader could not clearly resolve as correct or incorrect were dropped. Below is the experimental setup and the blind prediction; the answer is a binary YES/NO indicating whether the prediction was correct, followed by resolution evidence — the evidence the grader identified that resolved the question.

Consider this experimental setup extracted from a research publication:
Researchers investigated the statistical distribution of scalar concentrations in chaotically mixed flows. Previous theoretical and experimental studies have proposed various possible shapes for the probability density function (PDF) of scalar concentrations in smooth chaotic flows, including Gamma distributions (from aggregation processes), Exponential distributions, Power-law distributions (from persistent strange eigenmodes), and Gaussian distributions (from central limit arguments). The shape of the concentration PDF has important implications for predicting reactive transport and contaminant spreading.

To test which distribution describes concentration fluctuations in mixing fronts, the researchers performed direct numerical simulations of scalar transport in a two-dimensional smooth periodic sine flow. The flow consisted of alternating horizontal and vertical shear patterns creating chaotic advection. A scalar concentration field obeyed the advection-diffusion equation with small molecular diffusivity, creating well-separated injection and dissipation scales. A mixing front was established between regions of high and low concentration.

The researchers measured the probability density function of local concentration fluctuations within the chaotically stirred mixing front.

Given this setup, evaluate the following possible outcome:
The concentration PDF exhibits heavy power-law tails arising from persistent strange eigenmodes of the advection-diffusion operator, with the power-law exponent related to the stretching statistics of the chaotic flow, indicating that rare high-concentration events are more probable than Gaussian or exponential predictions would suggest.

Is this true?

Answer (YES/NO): NO